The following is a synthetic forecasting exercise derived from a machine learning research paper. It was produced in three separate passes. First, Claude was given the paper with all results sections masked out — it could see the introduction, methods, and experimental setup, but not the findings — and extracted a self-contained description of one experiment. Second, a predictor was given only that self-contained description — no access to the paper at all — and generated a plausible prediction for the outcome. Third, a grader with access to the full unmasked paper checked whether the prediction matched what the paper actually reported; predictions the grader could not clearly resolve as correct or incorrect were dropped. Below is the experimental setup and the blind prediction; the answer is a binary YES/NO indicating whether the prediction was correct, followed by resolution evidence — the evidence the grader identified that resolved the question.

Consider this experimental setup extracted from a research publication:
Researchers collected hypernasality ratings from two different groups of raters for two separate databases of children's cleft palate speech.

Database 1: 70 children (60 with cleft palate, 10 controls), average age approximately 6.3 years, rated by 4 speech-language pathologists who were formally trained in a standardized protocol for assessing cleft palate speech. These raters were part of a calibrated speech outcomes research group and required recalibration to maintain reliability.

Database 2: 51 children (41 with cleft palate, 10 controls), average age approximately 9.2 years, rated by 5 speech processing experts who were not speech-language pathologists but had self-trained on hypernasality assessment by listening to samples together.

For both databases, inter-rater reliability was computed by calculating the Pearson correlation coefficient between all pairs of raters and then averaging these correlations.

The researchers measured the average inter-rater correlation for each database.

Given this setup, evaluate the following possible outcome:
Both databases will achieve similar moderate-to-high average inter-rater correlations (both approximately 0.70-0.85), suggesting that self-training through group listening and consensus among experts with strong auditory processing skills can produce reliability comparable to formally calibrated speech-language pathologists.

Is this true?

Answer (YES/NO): NO